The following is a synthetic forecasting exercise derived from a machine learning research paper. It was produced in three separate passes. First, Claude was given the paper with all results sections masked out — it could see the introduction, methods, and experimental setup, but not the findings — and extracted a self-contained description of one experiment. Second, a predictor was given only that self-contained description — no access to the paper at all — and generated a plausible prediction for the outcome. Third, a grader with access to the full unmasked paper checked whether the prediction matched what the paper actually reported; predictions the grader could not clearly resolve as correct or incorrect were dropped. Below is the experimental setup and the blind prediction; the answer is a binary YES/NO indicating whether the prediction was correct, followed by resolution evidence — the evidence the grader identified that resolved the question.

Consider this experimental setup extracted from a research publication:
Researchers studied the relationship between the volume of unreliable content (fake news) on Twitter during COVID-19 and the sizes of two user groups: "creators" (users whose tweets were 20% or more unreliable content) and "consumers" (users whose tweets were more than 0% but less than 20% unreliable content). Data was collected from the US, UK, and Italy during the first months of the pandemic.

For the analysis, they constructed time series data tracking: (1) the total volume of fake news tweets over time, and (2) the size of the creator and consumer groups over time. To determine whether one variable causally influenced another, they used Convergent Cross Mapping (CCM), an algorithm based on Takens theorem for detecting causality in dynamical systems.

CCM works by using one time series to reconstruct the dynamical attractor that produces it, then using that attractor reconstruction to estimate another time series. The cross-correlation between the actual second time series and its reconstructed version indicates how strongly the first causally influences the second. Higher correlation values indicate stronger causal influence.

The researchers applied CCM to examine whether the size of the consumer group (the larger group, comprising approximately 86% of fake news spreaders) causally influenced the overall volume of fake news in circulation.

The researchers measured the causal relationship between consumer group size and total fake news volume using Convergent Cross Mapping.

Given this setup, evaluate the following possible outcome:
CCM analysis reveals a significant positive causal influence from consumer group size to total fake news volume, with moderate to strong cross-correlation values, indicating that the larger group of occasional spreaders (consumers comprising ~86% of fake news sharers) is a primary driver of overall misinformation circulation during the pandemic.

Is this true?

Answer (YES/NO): YES